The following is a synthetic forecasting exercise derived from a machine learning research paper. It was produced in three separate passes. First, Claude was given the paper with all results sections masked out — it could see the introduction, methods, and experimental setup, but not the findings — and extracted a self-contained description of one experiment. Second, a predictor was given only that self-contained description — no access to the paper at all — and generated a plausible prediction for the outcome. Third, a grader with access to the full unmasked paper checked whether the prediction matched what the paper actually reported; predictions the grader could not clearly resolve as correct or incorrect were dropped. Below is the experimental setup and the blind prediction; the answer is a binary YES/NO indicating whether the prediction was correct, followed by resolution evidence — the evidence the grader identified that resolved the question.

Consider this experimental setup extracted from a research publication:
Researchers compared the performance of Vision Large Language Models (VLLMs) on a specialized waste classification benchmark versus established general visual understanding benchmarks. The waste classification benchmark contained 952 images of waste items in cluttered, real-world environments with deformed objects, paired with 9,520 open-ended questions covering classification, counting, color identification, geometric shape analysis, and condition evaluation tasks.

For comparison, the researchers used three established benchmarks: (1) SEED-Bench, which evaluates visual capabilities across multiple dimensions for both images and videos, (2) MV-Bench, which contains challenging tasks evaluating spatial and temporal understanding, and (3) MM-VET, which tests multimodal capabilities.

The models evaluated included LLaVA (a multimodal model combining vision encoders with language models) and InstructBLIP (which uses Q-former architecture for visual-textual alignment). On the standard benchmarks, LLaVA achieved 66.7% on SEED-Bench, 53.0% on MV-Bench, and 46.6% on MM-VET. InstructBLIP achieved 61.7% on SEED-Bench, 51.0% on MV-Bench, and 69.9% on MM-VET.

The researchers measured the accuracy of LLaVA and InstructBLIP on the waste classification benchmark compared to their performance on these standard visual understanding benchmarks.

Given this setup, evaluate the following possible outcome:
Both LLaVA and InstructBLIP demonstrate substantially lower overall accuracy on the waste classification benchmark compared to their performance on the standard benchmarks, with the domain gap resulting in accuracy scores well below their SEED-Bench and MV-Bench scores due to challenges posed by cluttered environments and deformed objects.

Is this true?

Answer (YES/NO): NO